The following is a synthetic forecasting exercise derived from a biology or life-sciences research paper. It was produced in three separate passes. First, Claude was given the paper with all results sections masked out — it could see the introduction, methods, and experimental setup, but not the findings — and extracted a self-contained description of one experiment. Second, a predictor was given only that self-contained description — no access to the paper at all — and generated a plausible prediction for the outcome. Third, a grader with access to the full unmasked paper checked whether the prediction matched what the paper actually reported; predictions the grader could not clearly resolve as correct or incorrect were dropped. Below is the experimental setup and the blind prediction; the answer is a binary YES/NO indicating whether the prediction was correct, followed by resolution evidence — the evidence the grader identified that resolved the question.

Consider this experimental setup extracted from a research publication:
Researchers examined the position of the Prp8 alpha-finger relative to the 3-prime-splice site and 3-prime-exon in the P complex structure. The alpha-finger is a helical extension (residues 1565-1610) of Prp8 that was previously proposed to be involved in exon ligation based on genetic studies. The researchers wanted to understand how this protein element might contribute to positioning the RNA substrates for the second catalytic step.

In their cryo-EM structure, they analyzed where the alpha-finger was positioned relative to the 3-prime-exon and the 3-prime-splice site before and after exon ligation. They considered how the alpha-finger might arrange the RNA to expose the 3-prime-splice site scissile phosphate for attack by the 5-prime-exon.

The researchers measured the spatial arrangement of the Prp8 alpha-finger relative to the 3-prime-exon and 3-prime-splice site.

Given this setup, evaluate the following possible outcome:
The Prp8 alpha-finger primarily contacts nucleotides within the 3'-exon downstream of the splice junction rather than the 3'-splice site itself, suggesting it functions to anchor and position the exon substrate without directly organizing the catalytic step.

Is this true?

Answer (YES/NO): NO